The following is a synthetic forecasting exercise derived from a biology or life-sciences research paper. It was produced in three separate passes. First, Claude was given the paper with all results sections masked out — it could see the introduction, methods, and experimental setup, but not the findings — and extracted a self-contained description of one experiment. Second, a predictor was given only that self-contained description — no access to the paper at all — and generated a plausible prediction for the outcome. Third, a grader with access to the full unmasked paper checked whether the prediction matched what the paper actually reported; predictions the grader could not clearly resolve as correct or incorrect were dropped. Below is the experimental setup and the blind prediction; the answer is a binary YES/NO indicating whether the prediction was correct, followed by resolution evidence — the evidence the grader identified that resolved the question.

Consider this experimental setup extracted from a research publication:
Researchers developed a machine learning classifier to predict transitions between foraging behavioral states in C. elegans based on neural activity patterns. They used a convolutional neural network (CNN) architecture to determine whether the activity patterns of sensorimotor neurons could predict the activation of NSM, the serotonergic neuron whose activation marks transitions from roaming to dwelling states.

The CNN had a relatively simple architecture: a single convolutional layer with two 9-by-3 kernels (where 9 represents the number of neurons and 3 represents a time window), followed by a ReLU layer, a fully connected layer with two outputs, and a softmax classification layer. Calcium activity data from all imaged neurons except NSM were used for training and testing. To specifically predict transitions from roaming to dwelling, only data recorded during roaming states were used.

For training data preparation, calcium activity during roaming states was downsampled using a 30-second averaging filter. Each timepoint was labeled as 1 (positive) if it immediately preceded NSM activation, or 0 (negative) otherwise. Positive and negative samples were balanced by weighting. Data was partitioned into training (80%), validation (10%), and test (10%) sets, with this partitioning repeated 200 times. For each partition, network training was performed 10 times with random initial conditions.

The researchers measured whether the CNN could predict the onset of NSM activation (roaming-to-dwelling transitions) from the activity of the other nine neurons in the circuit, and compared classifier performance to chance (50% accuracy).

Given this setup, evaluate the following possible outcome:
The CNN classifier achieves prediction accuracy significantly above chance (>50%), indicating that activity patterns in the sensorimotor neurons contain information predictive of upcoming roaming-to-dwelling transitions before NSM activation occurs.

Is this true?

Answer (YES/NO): YES